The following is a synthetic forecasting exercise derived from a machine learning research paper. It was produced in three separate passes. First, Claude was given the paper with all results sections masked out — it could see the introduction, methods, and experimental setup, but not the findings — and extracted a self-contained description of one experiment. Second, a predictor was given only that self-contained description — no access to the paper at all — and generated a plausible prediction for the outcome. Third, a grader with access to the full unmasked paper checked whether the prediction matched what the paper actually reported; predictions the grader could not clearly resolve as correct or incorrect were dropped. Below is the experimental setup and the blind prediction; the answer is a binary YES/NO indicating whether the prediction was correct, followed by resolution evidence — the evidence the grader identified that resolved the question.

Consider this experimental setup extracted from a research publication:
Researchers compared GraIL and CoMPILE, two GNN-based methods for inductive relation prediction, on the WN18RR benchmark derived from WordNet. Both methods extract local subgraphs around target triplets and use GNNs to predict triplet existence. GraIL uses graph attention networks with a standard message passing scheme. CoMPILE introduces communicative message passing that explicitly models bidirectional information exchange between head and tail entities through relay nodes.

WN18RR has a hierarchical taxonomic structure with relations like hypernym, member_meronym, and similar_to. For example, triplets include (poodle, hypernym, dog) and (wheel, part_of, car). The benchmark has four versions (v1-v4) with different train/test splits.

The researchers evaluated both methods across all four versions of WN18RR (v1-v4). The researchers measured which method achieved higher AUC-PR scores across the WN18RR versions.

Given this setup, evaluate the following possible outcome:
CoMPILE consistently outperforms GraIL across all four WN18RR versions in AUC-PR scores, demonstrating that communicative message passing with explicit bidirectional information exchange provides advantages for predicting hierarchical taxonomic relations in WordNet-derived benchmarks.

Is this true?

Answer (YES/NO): YES